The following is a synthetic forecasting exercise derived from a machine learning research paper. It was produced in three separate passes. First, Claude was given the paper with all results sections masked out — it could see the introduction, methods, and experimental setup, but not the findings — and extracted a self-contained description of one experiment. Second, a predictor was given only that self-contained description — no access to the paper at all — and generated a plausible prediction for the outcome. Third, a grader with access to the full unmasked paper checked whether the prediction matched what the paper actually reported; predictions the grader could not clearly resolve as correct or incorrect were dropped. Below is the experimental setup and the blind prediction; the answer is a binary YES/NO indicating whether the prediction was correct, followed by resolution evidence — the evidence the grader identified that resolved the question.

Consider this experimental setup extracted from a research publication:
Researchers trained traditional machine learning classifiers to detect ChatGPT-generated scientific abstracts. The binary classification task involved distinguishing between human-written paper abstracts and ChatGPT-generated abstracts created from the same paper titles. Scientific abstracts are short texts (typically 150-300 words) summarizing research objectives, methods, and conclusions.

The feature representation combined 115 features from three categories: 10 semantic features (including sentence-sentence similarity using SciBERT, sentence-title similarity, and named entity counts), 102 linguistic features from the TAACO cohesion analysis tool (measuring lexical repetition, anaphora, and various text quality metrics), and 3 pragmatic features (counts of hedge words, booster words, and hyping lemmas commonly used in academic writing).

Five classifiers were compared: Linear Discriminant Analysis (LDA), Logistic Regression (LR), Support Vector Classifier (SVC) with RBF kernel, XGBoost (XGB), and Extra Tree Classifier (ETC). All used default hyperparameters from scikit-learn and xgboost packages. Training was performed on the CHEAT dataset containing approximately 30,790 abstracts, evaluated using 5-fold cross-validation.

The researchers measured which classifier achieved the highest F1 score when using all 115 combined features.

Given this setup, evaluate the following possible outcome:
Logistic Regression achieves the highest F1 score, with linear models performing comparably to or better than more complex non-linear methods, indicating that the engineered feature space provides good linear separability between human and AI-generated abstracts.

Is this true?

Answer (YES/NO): NO